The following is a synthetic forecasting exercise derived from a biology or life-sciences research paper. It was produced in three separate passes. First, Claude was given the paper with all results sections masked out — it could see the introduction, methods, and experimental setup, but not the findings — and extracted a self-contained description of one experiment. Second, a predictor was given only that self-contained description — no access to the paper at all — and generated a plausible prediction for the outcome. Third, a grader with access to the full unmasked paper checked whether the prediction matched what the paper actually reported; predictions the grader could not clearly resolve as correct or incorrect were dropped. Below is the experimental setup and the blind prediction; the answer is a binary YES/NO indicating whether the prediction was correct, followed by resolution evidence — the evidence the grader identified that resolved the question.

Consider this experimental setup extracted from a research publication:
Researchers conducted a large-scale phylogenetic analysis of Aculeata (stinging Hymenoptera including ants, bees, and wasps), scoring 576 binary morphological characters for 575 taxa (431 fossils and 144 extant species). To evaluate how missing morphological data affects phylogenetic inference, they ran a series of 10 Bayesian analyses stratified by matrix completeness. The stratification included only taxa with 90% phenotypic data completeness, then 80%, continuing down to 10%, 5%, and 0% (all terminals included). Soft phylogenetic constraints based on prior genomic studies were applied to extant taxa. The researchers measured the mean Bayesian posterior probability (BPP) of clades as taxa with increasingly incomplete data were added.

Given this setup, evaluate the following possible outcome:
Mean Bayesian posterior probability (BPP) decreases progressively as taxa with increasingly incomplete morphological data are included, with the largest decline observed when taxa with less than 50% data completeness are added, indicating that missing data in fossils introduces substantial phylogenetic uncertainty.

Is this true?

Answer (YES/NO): YES